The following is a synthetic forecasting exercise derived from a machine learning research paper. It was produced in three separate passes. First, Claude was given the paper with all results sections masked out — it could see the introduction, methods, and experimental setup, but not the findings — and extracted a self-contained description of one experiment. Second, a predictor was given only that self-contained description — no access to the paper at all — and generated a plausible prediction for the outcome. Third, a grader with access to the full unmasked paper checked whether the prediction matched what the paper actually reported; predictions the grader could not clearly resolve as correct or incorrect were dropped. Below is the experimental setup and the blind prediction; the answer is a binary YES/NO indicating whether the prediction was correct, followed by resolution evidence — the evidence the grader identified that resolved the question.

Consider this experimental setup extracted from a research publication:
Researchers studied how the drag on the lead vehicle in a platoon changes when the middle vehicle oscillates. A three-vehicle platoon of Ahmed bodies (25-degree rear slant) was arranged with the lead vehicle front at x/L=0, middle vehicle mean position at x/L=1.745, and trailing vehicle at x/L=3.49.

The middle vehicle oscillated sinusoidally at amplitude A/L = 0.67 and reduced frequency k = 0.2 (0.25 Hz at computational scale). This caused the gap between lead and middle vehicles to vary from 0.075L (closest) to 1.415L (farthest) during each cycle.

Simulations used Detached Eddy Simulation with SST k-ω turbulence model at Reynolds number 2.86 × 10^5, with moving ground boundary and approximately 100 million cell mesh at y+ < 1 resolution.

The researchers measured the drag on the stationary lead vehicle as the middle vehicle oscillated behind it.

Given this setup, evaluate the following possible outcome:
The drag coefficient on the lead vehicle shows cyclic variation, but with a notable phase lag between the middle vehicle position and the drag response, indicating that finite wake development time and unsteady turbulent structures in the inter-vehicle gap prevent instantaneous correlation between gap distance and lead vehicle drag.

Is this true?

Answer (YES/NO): YES